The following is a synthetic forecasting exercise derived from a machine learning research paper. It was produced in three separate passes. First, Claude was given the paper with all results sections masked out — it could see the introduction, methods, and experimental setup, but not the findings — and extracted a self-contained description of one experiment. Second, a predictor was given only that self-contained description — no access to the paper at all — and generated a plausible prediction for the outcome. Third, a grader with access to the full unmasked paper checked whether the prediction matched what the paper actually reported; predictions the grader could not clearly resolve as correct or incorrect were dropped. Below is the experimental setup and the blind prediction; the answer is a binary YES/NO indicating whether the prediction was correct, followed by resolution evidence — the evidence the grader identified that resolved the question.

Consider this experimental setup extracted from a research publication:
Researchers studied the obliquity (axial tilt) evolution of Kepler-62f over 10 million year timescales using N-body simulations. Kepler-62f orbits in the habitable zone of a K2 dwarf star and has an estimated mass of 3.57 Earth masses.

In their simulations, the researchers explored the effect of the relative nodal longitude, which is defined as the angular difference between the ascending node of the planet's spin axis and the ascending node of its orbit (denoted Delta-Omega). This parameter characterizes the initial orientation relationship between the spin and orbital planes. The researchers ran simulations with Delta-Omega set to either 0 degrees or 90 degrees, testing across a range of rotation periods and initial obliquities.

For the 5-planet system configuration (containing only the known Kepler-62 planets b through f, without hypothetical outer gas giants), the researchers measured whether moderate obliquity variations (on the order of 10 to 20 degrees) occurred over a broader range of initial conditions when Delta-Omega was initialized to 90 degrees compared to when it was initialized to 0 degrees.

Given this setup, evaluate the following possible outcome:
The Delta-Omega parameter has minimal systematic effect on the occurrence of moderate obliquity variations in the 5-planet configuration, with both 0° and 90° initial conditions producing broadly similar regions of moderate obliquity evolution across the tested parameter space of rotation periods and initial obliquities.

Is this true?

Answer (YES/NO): NO